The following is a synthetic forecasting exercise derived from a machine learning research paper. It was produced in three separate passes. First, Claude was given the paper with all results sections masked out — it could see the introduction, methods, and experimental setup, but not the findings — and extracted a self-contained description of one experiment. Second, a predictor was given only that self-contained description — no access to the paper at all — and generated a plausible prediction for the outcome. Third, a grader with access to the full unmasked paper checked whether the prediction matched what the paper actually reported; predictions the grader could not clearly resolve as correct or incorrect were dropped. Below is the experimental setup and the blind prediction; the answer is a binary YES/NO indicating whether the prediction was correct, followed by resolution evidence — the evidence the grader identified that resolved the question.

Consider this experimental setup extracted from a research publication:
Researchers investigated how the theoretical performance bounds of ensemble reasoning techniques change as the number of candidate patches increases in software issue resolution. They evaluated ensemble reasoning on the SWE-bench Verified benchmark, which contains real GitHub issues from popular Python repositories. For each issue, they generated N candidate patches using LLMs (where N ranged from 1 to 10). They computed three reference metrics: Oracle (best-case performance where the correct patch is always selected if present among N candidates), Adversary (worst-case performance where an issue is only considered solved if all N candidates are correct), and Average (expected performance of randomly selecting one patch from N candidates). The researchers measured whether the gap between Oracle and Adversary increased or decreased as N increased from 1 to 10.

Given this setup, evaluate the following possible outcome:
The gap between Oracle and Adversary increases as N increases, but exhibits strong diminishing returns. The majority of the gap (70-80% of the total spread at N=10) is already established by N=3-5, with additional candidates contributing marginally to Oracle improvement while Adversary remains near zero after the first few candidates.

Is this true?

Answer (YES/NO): NO